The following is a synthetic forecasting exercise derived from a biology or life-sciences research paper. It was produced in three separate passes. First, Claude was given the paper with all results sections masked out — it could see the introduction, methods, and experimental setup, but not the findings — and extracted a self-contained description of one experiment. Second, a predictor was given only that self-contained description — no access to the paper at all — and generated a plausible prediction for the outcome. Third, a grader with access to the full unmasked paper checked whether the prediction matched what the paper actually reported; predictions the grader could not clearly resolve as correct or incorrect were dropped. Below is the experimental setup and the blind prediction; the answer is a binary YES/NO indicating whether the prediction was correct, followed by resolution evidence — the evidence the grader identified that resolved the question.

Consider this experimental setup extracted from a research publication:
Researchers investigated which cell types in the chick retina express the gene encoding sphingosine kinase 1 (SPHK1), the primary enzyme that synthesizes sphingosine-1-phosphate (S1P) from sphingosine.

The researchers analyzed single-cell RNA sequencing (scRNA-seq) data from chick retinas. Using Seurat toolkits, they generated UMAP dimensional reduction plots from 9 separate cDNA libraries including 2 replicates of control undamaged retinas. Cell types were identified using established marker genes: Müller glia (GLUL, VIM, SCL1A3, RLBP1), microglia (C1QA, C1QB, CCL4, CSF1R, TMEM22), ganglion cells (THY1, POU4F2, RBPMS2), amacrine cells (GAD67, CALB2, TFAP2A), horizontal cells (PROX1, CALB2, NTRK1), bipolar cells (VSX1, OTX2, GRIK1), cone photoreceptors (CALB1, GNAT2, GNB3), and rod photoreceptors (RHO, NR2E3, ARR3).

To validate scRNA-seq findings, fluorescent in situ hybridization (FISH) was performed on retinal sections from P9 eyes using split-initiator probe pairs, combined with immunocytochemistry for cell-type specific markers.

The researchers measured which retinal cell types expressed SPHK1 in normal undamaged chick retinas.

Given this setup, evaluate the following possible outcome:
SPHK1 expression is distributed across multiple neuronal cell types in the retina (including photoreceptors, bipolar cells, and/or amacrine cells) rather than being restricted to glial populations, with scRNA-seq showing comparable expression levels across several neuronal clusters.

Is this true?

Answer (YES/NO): NO